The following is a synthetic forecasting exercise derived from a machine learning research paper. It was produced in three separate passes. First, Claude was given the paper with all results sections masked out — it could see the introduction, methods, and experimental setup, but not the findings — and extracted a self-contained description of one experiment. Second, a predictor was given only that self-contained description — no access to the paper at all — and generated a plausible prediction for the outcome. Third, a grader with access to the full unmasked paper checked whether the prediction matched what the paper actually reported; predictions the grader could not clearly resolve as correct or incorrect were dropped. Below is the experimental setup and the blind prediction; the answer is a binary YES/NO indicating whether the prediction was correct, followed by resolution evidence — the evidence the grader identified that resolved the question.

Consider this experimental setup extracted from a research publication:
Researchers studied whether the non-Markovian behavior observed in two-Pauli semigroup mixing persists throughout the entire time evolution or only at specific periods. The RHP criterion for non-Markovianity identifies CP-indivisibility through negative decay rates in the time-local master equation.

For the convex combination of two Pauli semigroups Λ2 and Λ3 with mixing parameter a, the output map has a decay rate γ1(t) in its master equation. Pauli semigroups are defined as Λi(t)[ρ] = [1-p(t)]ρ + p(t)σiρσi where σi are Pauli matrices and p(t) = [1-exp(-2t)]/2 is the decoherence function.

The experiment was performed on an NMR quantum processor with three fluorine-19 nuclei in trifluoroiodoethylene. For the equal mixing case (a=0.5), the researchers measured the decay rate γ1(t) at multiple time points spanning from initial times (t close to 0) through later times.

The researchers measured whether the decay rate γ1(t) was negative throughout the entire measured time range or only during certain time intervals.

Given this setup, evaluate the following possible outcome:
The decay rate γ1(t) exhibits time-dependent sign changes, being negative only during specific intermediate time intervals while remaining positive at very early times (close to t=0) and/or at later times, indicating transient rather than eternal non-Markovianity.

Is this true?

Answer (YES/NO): NO